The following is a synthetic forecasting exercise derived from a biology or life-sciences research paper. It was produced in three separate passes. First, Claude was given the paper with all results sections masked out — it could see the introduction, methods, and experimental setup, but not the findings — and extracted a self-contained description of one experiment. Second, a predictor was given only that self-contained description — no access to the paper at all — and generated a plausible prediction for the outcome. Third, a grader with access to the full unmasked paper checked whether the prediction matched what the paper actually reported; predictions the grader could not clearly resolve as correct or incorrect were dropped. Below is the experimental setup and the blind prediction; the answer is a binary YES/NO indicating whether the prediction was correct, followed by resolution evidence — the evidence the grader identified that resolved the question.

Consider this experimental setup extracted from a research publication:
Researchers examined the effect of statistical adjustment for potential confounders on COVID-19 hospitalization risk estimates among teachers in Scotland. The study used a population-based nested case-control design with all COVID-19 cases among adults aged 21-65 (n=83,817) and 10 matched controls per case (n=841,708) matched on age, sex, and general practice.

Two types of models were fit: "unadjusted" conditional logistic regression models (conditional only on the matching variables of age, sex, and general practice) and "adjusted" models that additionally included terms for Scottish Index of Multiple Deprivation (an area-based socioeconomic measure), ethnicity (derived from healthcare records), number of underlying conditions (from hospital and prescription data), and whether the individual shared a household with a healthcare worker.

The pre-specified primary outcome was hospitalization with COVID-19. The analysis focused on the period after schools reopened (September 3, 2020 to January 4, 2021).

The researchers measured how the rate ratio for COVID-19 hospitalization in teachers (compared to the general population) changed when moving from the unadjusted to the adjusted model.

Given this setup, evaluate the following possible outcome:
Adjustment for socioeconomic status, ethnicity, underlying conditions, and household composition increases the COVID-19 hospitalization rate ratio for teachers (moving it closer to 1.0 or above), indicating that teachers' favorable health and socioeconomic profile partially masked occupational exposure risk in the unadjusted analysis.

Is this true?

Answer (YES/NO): NO